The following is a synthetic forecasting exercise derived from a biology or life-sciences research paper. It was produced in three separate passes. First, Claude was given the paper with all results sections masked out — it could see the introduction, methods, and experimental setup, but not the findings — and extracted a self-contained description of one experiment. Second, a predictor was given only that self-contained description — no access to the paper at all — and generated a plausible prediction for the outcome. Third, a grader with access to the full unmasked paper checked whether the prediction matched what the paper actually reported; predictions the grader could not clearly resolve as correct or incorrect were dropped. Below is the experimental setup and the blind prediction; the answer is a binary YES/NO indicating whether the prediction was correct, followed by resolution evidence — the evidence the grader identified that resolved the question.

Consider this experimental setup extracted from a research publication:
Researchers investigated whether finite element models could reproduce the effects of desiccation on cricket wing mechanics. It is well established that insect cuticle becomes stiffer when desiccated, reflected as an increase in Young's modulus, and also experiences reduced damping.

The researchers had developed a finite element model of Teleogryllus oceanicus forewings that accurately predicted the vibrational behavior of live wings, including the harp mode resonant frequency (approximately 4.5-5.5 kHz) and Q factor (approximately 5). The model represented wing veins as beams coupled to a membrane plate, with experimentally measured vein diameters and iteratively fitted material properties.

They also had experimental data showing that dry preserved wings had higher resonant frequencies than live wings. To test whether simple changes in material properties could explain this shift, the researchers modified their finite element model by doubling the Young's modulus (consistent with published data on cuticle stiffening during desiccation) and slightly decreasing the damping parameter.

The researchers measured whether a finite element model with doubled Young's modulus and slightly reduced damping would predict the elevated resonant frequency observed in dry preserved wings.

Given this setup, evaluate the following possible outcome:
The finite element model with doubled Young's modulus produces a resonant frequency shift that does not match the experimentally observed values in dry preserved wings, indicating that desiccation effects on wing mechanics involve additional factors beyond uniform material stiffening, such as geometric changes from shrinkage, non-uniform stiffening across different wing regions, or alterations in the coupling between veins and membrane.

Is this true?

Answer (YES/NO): NO